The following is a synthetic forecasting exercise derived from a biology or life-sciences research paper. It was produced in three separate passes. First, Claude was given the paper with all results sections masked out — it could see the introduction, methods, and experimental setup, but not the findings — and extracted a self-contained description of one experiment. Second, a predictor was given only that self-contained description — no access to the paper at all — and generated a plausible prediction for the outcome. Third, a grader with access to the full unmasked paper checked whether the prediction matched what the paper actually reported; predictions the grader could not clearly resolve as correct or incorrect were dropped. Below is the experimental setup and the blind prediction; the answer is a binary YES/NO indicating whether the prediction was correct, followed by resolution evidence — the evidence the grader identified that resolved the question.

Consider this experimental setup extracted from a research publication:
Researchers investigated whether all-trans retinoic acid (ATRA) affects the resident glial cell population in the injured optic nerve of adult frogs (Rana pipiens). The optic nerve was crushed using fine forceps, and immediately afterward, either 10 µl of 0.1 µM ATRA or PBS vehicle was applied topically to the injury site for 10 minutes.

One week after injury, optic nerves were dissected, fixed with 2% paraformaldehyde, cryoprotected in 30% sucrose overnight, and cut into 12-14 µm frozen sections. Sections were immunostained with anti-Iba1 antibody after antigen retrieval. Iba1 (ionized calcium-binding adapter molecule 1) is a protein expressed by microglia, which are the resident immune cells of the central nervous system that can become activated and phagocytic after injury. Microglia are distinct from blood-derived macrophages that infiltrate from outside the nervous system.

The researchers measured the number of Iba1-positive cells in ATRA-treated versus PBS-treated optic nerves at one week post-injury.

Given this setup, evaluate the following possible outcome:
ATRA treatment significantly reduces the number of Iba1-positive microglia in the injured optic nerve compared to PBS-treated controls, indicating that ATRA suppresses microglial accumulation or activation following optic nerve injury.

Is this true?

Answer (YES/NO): NO